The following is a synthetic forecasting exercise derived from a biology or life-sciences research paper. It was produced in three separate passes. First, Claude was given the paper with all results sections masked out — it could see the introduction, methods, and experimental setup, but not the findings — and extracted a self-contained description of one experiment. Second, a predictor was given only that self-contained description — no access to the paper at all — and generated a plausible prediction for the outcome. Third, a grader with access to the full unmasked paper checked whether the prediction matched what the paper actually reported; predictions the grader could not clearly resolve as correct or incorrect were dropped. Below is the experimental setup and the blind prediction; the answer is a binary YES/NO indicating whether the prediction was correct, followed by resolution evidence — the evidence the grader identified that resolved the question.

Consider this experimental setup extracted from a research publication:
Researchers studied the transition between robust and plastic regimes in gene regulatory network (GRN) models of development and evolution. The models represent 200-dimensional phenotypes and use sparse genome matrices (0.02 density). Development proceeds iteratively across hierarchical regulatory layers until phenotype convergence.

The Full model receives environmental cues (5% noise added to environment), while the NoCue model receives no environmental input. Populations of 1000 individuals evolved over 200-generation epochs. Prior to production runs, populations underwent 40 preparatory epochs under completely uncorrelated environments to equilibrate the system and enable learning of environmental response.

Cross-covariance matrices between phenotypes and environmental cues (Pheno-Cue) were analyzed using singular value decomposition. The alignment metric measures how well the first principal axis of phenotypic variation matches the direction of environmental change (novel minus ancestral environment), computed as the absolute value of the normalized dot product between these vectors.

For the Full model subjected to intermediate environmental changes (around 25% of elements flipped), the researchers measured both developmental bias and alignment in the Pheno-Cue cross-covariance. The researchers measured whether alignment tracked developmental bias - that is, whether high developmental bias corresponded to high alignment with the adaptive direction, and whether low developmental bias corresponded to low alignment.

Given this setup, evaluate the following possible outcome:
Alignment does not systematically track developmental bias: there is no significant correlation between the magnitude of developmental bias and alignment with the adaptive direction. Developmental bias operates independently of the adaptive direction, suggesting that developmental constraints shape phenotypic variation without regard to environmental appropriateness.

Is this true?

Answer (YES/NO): NO